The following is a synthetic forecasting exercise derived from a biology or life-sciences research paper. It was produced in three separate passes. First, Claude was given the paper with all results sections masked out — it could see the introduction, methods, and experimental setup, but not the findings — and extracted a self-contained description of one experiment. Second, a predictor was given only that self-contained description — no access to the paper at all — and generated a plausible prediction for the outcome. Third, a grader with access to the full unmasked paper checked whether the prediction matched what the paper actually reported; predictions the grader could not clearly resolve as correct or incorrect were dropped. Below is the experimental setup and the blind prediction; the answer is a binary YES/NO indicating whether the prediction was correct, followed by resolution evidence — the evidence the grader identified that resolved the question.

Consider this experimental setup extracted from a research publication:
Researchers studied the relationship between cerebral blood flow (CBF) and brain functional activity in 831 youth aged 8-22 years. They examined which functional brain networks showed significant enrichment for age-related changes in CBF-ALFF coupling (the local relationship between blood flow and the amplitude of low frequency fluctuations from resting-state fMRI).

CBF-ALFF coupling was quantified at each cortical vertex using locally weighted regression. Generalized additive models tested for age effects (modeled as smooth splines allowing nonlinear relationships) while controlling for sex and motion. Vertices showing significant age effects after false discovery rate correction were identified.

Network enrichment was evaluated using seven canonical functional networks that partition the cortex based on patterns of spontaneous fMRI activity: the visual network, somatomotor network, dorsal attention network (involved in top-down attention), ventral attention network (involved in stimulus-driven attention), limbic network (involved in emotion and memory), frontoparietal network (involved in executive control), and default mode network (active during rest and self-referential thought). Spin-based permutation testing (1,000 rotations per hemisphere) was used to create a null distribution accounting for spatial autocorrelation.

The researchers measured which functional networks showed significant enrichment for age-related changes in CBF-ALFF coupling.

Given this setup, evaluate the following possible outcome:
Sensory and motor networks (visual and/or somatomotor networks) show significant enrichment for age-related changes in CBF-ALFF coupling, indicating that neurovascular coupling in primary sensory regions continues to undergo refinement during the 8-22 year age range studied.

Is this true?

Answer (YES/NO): NO